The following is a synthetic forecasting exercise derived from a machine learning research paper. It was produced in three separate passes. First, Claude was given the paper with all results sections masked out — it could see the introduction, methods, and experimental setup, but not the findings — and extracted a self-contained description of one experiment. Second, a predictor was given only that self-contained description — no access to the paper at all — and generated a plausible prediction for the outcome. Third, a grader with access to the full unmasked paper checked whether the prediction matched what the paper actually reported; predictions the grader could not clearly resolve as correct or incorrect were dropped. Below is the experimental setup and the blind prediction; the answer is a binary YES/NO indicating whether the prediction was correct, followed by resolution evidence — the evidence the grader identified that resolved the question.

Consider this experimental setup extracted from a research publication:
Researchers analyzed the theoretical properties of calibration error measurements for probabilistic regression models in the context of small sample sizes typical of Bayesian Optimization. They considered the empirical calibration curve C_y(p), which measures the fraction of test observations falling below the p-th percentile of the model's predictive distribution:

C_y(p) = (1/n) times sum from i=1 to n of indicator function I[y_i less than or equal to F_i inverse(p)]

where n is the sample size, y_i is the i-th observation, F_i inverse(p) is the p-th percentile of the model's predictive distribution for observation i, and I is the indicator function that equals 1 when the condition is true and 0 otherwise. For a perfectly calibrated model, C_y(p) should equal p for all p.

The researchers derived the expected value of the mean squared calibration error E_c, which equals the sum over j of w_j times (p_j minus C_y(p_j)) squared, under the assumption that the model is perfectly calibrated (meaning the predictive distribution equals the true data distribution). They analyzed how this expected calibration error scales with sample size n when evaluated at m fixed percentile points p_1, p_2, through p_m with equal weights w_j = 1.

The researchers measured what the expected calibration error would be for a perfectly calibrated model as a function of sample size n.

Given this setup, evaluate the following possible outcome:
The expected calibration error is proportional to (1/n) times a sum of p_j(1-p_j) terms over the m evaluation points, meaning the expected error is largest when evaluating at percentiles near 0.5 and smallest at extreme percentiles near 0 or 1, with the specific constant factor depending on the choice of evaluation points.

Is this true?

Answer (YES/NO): YES